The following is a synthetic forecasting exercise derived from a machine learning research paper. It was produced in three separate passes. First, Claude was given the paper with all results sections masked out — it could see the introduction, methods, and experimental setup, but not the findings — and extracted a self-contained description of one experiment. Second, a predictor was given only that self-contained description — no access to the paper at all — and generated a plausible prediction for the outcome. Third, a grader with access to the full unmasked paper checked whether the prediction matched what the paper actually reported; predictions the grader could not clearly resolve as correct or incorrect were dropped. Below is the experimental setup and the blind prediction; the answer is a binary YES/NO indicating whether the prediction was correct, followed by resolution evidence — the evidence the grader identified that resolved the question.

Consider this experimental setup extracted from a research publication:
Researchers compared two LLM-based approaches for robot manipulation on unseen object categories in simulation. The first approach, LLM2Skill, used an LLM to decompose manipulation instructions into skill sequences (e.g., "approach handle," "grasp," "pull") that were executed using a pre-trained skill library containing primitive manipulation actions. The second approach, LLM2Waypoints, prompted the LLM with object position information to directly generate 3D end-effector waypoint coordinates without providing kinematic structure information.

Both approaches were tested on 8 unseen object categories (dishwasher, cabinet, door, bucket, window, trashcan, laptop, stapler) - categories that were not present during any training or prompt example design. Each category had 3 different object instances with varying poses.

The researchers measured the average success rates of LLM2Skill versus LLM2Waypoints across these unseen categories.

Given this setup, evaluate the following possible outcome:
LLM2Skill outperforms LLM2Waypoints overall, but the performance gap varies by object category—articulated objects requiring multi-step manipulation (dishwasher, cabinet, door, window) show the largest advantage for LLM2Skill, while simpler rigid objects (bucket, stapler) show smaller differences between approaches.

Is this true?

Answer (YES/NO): NO